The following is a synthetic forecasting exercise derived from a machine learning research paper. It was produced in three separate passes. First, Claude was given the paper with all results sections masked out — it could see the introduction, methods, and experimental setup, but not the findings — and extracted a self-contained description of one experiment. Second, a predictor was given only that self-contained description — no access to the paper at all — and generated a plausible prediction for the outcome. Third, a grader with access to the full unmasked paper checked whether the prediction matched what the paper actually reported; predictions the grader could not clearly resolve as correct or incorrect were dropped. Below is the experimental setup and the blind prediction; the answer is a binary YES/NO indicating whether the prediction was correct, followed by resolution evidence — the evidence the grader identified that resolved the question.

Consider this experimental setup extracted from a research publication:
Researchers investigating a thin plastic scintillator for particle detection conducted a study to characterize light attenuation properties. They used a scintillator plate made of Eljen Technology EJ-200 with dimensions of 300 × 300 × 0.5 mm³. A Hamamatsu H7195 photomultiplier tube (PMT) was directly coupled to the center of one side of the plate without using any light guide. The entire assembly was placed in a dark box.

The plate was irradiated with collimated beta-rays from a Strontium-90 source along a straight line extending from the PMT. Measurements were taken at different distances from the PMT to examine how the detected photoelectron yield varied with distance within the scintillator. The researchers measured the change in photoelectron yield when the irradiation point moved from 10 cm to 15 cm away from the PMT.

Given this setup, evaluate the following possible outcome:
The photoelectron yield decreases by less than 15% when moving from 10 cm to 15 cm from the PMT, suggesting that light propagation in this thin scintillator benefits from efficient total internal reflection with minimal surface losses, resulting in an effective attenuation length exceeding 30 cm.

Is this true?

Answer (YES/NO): NO